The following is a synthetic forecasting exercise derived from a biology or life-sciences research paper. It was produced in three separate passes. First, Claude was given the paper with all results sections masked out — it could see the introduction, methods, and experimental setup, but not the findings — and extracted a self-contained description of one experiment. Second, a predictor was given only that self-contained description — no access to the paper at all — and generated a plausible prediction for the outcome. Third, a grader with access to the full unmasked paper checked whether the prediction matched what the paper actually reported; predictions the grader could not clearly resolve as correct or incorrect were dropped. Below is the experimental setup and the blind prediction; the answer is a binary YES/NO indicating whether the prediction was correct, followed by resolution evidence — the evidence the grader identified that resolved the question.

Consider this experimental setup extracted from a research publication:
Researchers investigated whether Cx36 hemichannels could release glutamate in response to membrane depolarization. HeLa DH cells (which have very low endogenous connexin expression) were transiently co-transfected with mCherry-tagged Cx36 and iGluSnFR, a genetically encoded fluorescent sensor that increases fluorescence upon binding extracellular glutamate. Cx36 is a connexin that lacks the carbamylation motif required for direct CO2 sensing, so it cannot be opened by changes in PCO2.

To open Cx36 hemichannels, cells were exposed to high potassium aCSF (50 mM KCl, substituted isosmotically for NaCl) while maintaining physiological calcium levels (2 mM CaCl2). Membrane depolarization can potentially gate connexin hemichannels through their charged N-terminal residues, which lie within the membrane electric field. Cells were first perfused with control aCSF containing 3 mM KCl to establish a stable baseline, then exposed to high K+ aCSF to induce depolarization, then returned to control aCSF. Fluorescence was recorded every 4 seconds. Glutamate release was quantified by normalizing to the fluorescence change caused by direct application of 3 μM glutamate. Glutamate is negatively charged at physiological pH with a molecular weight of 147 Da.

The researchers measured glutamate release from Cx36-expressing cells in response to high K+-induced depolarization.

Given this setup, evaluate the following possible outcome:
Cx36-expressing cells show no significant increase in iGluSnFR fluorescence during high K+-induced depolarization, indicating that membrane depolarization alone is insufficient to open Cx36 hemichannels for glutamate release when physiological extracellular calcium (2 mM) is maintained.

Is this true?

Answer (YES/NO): NO